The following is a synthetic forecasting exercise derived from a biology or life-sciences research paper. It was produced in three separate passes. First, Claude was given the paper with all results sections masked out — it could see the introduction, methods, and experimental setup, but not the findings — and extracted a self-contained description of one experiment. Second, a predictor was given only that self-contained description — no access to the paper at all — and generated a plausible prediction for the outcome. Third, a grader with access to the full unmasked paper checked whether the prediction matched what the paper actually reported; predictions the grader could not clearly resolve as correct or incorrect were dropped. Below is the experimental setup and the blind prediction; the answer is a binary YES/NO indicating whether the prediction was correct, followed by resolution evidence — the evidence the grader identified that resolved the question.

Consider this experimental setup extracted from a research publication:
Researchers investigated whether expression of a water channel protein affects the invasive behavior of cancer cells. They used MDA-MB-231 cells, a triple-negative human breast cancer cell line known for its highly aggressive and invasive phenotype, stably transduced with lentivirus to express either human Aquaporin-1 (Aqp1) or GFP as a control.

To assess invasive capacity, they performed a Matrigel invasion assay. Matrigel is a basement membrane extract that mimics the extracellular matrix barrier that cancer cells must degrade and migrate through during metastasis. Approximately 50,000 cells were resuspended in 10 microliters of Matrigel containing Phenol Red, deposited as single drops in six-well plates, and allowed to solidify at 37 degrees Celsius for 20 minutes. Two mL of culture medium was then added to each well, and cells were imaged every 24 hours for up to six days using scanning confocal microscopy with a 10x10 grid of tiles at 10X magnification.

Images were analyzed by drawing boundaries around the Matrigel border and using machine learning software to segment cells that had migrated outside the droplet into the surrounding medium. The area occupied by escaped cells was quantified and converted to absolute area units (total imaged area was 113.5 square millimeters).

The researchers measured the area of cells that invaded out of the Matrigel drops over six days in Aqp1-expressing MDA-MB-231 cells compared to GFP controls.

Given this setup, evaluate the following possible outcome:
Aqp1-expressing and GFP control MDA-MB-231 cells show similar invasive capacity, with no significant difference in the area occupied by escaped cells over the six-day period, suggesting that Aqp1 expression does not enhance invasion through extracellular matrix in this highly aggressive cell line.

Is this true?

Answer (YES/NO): YES